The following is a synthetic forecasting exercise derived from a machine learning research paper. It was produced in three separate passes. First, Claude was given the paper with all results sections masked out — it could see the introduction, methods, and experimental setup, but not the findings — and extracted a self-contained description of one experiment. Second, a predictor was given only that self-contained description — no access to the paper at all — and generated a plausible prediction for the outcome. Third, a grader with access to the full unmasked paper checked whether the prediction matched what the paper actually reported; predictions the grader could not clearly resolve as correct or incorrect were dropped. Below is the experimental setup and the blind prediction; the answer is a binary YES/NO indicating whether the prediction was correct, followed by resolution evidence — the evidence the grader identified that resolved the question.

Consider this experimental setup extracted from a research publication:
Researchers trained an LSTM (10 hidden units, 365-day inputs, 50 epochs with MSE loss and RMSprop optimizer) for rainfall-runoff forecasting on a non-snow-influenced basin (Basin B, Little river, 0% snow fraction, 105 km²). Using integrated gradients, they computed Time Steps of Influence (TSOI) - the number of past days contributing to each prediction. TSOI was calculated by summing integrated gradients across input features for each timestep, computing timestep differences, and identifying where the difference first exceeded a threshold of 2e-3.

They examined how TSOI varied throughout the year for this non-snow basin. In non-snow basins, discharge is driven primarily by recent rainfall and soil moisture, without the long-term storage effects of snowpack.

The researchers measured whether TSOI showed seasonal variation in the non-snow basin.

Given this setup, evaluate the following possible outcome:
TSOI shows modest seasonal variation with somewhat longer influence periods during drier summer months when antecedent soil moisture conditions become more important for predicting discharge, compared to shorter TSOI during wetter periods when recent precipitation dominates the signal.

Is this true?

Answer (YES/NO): NO